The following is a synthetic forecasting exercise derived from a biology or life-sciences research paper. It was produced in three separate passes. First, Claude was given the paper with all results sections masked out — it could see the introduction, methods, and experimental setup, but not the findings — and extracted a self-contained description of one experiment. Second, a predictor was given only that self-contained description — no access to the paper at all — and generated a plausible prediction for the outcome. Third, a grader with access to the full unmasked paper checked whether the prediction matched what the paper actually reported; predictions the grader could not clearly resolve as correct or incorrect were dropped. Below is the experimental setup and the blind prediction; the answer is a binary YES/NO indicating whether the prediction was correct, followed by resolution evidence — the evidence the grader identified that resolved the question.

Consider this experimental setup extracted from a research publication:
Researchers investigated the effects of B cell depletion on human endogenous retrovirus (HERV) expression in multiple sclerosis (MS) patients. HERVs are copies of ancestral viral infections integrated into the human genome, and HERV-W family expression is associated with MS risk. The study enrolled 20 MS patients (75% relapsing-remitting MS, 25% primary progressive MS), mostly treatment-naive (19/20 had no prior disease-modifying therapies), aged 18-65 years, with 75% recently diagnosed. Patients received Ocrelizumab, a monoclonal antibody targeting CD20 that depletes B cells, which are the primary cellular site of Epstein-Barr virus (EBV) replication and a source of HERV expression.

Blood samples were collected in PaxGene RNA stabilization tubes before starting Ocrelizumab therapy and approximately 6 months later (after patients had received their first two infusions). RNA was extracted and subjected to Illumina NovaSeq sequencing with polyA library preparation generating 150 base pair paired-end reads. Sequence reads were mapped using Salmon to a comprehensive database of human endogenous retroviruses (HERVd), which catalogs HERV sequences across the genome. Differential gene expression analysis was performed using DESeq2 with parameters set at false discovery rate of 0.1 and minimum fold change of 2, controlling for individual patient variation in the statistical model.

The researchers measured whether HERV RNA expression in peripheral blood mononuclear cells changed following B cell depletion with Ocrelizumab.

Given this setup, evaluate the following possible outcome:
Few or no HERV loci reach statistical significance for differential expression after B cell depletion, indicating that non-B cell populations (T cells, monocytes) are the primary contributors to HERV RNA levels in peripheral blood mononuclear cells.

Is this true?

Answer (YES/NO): YES